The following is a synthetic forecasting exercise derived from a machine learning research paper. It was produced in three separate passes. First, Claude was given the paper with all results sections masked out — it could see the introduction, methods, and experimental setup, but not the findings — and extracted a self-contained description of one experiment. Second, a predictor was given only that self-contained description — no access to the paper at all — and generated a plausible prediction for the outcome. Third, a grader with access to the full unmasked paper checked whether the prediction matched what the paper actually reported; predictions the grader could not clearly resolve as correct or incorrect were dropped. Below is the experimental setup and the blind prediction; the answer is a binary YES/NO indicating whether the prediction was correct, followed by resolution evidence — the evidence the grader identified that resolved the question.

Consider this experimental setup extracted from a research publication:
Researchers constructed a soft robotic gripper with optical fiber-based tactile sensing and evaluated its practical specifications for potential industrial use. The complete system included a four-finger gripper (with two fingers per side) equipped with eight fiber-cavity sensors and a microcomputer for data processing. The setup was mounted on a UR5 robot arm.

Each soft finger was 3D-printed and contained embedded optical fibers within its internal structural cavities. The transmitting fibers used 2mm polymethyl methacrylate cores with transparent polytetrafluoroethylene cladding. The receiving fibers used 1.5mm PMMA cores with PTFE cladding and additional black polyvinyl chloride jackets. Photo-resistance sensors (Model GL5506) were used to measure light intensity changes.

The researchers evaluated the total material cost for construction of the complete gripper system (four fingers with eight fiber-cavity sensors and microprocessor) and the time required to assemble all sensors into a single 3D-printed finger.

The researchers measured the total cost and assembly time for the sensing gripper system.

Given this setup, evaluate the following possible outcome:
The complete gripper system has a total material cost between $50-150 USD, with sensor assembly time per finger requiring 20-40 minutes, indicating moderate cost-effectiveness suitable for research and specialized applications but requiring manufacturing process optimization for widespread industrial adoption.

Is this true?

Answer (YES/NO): NO